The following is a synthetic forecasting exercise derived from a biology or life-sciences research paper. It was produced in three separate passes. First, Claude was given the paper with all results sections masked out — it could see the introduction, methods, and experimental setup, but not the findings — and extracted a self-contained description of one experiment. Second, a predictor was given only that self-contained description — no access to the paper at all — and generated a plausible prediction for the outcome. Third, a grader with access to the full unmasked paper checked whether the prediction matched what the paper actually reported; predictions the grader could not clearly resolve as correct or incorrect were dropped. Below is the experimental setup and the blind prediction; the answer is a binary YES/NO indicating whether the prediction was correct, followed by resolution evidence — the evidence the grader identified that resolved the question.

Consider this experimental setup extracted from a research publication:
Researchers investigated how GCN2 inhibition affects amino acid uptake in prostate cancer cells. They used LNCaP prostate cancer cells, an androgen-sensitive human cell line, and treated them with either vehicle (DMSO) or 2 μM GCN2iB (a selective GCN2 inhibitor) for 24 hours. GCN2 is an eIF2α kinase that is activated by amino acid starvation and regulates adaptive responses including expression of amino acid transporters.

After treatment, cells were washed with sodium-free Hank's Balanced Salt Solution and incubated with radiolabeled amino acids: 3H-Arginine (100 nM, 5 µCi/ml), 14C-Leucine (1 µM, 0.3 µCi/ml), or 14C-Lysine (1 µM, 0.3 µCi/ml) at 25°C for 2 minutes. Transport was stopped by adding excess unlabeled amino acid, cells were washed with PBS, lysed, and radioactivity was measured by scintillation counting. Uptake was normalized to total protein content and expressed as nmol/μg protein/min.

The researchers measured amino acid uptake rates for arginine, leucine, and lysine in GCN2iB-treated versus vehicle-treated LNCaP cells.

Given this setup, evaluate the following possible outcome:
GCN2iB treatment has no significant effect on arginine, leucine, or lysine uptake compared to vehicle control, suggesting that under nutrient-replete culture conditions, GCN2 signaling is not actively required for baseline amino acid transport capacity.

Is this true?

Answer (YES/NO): NO